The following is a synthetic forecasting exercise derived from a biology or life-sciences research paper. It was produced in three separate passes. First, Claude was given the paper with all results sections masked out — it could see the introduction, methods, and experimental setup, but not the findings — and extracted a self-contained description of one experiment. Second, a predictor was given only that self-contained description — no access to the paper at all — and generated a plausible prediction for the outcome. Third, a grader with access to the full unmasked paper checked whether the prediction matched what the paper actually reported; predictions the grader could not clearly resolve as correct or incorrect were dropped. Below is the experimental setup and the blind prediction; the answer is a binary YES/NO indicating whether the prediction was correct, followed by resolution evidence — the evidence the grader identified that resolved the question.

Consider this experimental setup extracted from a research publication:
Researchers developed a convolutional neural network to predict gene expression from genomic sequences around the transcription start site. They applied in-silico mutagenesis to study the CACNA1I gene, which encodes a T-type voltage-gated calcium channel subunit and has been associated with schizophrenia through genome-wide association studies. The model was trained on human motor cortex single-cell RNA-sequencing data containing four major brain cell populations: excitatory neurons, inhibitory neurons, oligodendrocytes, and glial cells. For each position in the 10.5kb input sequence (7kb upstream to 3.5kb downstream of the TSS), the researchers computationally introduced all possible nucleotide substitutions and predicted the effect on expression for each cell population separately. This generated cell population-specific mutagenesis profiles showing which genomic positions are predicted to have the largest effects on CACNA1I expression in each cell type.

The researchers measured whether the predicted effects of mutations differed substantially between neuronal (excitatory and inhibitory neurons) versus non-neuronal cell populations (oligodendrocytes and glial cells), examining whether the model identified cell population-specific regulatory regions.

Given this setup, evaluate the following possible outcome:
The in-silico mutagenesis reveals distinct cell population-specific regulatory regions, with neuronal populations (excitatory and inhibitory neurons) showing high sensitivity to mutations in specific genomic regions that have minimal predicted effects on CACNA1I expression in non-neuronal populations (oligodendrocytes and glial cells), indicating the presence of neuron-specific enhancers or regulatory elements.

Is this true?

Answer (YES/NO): NO